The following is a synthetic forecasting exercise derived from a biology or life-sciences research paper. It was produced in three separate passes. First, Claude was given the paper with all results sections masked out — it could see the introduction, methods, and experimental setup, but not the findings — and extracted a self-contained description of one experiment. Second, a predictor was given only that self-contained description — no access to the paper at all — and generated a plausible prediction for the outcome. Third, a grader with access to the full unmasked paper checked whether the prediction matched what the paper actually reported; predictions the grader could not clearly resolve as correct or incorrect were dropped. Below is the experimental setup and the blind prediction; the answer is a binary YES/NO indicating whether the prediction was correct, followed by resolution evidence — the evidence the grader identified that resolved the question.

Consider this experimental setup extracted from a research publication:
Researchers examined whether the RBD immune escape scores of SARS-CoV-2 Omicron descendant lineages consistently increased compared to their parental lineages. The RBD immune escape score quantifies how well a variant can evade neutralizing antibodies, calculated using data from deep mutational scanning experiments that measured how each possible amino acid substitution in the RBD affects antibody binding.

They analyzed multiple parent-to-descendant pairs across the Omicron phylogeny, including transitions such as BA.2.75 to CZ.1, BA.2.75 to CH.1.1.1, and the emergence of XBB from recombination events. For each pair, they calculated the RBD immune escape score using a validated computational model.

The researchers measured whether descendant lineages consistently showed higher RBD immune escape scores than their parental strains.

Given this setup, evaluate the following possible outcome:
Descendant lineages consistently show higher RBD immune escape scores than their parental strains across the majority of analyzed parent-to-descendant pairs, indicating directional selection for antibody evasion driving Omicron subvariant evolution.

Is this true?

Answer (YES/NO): YES